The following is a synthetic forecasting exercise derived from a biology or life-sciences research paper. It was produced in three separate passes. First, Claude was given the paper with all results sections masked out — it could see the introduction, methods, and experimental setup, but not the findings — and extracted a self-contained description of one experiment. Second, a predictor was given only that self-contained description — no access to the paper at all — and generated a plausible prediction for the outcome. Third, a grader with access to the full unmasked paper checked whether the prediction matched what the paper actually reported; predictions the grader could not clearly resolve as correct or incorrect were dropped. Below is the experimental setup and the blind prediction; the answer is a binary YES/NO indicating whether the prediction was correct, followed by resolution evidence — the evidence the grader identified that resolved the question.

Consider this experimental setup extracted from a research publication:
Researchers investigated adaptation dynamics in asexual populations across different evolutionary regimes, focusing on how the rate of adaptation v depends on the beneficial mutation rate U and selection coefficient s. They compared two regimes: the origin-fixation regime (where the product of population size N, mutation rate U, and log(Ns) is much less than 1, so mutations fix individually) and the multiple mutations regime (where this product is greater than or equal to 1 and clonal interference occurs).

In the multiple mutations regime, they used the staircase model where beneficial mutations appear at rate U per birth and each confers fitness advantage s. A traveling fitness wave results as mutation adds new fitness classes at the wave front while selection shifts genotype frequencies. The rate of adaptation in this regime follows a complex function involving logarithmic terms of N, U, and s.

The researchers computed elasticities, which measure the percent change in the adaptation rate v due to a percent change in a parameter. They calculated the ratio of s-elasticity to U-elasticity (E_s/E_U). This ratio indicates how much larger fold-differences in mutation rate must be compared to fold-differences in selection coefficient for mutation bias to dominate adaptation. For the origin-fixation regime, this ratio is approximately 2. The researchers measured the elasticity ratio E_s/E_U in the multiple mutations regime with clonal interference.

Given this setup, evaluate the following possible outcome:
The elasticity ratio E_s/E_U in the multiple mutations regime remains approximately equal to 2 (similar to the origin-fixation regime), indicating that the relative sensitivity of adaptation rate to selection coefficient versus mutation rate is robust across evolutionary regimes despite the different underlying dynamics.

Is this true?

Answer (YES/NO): NO